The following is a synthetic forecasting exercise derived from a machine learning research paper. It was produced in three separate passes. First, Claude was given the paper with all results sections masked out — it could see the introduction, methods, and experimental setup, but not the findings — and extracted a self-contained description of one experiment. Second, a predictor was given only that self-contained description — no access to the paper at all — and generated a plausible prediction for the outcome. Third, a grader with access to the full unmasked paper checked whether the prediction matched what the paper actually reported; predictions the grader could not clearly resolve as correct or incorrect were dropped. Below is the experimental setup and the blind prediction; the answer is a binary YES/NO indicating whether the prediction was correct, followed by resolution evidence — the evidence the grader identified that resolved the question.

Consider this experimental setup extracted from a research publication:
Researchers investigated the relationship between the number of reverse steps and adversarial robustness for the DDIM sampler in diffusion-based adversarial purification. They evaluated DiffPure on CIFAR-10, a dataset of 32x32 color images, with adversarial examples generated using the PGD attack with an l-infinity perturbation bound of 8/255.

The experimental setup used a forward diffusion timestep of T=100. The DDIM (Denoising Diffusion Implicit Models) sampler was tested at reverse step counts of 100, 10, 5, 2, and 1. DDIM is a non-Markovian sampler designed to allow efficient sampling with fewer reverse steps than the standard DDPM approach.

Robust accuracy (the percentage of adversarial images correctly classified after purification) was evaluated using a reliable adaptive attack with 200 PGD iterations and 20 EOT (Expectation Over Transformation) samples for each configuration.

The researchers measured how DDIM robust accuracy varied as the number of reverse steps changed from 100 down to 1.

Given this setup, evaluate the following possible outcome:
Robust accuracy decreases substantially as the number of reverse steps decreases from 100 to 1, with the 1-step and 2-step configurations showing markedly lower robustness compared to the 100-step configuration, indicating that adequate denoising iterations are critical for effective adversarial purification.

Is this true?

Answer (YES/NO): NO